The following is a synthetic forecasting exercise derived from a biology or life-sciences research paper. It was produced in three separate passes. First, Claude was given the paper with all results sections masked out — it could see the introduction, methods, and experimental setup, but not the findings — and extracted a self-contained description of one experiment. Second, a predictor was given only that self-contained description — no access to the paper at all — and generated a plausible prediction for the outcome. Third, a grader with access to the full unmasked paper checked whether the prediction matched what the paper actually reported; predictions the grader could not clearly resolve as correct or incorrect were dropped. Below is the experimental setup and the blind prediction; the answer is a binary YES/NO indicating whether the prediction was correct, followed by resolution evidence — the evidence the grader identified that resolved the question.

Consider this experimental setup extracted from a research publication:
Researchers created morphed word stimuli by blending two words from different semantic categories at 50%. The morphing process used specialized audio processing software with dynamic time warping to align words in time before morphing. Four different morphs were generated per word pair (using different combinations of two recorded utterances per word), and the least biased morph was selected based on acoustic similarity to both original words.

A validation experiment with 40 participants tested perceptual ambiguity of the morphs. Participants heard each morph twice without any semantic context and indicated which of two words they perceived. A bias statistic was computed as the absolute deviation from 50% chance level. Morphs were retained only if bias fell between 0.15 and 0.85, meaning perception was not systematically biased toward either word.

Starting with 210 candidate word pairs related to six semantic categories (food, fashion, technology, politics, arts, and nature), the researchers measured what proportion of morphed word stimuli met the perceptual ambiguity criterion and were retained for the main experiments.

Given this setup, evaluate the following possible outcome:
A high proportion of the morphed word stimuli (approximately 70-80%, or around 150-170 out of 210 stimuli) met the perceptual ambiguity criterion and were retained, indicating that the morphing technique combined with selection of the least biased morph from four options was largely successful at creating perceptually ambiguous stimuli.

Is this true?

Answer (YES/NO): NO